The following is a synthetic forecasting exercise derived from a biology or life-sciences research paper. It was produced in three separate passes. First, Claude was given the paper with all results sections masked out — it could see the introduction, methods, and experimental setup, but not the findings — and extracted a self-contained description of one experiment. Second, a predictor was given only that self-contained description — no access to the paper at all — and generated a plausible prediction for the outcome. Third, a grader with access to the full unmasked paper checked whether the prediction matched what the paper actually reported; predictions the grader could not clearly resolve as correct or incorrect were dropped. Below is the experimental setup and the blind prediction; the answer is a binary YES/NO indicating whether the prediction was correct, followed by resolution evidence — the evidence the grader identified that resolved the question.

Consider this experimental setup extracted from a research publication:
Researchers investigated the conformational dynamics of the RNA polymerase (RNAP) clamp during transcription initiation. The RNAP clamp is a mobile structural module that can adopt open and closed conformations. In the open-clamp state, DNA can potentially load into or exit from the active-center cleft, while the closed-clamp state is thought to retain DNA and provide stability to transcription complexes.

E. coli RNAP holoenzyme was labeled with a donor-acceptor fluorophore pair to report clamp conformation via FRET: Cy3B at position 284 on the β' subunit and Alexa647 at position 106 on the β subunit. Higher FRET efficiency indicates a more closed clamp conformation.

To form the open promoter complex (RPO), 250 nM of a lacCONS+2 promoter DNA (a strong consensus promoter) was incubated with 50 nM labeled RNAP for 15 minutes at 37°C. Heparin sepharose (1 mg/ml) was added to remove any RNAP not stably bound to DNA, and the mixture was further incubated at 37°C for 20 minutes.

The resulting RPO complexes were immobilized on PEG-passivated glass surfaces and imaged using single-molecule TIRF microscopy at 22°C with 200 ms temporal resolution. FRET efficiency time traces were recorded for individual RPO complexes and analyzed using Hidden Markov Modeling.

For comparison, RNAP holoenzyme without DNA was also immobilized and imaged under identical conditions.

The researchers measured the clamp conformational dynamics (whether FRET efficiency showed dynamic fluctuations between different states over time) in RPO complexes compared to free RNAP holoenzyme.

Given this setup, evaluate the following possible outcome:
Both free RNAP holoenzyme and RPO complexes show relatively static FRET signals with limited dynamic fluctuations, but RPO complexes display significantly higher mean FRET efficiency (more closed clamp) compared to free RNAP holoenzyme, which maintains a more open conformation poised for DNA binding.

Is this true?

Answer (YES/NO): NO